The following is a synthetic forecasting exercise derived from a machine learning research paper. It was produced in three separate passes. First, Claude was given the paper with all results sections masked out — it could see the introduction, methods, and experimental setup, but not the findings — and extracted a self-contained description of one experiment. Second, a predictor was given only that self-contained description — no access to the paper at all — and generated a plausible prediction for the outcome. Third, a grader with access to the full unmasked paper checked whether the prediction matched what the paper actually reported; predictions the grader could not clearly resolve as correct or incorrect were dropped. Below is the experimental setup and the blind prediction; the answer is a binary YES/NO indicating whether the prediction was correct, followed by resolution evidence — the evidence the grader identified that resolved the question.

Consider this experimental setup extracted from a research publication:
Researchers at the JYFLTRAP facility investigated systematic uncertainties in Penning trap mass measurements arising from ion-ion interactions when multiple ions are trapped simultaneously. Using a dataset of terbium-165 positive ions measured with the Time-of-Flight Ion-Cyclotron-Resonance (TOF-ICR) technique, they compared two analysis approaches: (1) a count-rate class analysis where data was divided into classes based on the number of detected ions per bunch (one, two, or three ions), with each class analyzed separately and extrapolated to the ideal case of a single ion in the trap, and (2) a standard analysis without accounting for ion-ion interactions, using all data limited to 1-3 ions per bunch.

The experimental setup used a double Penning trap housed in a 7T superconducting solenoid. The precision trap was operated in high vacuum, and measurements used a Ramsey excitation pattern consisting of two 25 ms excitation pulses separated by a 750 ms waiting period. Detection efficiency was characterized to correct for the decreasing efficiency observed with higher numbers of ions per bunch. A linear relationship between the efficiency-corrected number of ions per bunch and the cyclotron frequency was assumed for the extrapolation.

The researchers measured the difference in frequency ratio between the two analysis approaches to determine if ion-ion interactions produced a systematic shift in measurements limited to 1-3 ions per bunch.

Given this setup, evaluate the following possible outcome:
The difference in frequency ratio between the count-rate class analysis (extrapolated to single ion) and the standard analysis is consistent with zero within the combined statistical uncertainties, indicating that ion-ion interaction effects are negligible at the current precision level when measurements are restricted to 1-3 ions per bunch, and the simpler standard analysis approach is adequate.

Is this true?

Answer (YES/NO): YES